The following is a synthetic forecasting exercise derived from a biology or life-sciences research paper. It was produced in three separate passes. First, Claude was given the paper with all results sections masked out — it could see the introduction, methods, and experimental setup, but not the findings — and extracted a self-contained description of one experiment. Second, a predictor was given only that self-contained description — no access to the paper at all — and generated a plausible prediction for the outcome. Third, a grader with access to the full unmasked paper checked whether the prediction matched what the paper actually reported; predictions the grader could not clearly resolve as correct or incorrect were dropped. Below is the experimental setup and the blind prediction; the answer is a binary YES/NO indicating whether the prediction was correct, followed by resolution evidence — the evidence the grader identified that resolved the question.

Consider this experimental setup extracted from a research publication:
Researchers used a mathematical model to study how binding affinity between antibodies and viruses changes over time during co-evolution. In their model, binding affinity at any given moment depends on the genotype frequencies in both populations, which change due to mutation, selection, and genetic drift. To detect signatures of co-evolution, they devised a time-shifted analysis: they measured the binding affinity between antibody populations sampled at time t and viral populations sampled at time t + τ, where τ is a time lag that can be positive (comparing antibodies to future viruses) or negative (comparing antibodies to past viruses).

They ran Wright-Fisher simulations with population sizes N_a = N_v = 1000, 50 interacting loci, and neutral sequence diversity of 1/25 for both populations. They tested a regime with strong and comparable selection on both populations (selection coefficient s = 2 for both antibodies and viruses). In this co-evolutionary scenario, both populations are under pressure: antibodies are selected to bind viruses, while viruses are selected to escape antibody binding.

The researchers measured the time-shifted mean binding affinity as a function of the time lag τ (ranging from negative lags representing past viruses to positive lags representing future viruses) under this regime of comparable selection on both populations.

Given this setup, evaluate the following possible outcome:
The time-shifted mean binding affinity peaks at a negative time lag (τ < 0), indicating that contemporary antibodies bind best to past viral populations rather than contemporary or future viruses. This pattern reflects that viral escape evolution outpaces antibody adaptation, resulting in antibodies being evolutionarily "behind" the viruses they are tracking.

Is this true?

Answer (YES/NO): YES